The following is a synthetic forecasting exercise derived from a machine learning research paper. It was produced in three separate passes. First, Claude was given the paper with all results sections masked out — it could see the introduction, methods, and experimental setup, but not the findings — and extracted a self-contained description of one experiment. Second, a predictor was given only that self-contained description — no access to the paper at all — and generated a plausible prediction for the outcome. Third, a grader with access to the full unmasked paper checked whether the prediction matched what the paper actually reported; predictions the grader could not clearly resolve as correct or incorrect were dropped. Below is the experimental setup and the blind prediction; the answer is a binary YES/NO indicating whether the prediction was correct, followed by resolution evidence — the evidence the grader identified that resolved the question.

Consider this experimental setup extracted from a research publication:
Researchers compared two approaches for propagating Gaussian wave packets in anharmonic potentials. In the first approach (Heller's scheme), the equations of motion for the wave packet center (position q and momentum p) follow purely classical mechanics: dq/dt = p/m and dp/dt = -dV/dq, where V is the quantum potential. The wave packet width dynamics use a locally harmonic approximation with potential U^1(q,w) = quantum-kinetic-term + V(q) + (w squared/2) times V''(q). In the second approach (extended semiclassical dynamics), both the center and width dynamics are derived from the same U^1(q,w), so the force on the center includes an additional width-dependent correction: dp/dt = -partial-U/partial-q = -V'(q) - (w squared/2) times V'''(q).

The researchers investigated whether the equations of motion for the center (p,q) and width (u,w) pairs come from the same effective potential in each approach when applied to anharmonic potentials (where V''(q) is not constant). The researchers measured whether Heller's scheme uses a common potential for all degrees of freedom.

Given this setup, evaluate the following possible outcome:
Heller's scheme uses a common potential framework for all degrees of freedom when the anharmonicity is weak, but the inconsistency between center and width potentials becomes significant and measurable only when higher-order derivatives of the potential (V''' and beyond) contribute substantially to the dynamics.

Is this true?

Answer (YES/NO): NO